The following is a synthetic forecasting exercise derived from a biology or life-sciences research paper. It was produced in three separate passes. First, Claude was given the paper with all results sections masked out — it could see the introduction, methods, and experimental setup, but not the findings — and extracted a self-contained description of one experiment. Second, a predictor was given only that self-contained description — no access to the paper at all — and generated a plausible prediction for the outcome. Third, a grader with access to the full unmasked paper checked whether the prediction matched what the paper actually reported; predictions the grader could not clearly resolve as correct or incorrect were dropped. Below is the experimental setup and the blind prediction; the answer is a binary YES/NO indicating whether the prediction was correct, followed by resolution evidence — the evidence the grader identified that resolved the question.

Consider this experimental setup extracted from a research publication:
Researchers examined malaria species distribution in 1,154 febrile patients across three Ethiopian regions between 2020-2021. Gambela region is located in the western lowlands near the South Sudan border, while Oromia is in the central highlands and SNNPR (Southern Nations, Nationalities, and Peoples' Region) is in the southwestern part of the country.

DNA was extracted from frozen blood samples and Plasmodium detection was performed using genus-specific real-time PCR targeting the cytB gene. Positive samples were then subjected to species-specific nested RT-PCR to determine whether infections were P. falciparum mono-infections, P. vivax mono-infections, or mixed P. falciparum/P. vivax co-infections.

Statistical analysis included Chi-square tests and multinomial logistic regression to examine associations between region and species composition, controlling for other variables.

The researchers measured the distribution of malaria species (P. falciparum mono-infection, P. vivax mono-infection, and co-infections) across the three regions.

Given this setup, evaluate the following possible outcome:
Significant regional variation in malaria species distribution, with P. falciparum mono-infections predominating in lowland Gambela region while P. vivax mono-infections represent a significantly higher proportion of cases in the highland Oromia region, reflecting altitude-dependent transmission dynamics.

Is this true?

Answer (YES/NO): NO